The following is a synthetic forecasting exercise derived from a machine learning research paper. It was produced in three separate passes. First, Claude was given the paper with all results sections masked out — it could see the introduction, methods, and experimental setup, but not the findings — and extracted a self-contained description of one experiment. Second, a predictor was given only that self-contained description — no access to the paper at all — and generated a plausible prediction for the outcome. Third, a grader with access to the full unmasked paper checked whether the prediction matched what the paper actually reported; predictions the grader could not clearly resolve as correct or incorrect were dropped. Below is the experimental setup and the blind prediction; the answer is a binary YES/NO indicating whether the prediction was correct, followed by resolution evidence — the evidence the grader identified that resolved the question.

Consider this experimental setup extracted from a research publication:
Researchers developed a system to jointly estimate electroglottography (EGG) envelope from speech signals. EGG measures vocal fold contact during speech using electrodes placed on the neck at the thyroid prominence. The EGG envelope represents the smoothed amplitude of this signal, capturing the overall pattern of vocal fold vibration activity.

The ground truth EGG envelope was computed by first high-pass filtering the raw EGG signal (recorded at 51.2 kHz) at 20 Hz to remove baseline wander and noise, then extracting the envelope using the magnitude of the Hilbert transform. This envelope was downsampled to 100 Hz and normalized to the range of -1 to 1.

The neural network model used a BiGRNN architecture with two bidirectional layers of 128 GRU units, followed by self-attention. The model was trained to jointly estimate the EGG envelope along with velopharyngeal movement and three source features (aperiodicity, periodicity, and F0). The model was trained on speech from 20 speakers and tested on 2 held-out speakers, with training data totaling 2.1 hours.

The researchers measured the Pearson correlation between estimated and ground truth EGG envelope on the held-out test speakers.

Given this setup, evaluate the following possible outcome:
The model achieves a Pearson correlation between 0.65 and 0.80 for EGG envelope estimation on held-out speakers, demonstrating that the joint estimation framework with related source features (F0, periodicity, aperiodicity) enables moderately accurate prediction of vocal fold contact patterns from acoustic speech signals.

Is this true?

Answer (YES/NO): NO